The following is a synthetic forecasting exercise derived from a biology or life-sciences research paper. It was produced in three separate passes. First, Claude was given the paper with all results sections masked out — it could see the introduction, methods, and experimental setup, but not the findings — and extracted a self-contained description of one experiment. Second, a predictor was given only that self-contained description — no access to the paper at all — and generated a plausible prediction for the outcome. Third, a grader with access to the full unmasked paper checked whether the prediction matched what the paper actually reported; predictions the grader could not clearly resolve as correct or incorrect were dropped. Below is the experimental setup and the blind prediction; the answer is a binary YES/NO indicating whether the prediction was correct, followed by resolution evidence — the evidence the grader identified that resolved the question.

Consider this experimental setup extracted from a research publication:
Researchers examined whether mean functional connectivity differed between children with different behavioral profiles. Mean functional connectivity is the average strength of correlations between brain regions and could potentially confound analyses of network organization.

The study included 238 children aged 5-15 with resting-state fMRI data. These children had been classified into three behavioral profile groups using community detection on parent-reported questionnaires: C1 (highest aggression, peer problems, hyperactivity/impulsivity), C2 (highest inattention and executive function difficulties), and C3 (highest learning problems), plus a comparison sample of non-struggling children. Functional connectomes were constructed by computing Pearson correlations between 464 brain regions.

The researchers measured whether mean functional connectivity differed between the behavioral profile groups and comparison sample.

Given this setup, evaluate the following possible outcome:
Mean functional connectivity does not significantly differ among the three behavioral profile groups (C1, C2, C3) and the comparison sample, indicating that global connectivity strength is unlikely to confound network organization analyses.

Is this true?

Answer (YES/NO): YES